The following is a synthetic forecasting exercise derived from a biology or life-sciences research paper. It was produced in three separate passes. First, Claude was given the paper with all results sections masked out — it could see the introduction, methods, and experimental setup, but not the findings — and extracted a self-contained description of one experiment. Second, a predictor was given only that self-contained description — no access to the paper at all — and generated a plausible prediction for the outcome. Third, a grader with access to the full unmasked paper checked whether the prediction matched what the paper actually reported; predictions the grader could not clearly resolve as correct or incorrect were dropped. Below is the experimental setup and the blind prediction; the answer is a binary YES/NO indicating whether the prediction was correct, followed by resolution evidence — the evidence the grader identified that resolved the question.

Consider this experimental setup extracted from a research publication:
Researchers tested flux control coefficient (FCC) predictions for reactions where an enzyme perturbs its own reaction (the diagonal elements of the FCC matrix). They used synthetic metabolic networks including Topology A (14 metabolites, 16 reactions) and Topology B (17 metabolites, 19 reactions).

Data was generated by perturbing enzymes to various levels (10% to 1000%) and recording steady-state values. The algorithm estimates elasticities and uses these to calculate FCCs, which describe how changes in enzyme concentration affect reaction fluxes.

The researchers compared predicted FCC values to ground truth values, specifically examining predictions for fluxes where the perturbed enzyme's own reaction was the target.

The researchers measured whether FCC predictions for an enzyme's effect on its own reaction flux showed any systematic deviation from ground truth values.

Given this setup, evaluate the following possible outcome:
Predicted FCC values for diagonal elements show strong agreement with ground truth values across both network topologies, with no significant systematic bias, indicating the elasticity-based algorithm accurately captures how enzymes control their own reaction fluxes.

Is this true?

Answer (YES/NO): NO